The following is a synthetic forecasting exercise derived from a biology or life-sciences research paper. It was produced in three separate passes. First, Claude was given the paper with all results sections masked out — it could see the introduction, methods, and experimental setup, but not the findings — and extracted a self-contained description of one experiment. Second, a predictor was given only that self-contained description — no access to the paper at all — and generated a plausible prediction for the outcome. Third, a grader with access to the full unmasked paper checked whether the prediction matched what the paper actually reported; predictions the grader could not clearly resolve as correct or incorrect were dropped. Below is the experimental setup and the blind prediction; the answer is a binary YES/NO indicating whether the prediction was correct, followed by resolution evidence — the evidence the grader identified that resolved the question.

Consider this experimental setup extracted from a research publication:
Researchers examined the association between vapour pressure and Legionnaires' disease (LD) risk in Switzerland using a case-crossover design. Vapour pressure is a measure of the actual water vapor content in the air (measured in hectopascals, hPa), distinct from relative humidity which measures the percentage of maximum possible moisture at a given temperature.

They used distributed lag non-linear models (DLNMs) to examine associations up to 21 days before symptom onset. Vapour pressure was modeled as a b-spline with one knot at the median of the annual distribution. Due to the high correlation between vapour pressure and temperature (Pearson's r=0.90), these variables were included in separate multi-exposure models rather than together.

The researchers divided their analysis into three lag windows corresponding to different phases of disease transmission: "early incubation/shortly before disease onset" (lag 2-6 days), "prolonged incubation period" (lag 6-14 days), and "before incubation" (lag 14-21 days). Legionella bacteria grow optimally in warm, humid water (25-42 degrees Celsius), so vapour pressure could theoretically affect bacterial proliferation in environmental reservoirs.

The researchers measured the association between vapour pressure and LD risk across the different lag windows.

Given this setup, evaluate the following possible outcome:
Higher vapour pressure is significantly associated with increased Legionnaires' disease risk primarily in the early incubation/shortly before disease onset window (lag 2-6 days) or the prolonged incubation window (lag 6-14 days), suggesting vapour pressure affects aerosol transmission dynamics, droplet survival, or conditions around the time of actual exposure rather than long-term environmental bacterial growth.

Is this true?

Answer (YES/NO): YES